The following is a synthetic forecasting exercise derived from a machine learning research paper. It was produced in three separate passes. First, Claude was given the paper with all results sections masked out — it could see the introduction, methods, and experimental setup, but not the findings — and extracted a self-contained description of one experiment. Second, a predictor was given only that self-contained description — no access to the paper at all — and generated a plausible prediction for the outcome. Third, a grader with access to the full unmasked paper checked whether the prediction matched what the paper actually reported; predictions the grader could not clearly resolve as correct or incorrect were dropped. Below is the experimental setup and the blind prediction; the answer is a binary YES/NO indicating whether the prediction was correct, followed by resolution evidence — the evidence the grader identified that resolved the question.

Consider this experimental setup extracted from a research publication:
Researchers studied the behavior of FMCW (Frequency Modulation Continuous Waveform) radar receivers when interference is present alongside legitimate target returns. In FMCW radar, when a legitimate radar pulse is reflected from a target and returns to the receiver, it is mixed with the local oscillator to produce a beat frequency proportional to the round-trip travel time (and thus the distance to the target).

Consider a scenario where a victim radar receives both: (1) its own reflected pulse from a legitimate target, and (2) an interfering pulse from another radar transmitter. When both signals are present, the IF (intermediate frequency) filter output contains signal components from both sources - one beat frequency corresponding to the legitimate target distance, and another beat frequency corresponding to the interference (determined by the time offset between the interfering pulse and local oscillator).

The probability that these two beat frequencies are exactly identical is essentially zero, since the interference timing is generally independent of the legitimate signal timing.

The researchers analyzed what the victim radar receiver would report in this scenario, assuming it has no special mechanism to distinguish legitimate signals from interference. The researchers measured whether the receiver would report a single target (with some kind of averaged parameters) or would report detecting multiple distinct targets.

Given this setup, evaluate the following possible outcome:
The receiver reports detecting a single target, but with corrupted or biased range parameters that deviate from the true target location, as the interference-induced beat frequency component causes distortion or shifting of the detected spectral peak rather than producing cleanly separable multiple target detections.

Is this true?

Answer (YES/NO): NO